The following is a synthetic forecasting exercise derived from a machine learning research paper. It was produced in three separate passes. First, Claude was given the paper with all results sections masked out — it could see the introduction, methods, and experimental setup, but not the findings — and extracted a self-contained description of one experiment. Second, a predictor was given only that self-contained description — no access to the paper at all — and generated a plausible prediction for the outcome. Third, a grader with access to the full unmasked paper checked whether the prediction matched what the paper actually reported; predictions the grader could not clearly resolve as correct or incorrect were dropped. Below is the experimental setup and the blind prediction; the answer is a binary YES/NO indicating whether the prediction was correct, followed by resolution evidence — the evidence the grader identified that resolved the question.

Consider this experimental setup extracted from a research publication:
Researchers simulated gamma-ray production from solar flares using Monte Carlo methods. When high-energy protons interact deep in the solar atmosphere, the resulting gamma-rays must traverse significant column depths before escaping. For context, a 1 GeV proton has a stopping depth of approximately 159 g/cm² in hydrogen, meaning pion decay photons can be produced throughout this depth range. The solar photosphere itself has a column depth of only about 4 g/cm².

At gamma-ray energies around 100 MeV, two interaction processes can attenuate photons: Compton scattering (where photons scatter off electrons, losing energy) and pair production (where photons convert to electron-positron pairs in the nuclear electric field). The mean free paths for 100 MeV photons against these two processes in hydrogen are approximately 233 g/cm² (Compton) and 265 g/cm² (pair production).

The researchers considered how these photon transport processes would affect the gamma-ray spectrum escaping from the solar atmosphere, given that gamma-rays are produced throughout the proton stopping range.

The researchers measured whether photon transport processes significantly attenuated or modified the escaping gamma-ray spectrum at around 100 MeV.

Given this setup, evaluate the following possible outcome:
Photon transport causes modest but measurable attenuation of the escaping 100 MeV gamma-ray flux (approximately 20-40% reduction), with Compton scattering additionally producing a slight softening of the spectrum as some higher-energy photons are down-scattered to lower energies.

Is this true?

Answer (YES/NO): NO